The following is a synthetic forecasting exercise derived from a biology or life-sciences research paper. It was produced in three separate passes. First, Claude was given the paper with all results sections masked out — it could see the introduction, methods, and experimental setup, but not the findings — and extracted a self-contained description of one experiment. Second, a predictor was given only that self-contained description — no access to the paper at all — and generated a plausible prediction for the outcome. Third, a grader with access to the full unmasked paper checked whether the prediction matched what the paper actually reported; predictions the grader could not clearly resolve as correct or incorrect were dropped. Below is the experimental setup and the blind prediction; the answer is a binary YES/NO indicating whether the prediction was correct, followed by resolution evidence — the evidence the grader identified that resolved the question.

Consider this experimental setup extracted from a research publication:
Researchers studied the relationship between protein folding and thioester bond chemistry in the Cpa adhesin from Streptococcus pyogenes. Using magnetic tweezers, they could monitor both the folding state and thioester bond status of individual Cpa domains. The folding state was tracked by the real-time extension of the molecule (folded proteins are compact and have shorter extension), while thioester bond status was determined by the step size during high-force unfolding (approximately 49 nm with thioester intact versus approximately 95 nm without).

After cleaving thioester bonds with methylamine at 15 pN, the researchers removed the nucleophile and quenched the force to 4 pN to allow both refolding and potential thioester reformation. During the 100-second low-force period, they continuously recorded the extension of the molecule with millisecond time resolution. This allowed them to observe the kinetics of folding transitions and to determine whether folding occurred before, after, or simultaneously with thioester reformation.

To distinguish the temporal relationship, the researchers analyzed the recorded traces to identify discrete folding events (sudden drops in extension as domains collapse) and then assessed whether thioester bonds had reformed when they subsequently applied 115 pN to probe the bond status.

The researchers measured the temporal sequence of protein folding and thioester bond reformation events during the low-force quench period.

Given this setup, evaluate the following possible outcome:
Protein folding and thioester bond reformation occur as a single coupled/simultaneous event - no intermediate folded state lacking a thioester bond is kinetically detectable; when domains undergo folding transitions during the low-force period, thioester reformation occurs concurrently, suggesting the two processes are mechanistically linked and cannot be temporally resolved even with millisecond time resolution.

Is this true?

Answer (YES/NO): NO